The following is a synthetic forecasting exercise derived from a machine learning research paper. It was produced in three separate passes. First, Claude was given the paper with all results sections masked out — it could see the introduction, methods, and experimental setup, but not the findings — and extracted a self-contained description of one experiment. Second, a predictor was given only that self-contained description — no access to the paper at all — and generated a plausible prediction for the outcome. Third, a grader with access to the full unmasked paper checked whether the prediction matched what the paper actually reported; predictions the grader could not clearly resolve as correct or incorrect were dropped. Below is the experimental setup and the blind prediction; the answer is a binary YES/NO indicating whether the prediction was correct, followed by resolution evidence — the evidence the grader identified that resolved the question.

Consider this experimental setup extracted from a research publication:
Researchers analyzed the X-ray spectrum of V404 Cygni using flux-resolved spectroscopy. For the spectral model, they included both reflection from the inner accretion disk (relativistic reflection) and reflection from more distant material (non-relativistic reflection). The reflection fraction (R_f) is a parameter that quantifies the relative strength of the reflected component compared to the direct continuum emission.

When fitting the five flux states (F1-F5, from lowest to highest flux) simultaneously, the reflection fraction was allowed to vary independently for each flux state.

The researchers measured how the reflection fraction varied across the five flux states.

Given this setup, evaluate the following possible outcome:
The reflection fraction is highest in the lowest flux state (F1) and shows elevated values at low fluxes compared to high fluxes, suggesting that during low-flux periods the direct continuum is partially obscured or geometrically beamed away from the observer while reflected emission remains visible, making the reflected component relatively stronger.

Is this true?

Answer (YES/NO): NO